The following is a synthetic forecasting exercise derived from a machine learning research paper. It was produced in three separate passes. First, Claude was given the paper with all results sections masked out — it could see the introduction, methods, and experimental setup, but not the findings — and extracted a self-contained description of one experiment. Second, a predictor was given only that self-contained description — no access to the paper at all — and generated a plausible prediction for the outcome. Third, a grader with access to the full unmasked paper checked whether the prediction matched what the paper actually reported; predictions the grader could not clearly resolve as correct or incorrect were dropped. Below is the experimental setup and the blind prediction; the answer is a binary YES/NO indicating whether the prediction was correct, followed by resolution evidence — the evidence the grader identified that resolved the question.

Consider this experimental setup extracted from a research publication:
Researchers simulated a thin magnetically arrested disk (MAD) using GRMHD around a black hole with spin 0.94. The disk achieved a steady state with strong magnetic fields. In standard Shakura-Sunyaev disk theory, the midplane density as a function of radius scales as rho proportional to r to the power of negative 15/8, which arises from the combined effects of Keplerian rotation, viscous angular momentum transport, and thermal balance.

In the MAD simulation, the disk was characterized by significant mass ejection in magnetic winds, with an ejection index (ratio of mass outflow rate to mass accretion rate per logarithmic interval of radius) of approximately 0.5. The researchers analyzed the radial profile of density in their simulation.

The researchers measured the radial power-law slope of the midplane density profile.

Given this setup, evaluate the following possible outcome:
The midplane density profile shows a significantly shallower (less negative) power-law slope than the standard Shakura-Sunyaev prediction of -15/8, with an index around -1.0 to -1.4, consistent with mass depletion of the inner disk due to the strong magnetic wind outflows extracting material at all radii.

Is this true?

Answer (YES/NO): YES